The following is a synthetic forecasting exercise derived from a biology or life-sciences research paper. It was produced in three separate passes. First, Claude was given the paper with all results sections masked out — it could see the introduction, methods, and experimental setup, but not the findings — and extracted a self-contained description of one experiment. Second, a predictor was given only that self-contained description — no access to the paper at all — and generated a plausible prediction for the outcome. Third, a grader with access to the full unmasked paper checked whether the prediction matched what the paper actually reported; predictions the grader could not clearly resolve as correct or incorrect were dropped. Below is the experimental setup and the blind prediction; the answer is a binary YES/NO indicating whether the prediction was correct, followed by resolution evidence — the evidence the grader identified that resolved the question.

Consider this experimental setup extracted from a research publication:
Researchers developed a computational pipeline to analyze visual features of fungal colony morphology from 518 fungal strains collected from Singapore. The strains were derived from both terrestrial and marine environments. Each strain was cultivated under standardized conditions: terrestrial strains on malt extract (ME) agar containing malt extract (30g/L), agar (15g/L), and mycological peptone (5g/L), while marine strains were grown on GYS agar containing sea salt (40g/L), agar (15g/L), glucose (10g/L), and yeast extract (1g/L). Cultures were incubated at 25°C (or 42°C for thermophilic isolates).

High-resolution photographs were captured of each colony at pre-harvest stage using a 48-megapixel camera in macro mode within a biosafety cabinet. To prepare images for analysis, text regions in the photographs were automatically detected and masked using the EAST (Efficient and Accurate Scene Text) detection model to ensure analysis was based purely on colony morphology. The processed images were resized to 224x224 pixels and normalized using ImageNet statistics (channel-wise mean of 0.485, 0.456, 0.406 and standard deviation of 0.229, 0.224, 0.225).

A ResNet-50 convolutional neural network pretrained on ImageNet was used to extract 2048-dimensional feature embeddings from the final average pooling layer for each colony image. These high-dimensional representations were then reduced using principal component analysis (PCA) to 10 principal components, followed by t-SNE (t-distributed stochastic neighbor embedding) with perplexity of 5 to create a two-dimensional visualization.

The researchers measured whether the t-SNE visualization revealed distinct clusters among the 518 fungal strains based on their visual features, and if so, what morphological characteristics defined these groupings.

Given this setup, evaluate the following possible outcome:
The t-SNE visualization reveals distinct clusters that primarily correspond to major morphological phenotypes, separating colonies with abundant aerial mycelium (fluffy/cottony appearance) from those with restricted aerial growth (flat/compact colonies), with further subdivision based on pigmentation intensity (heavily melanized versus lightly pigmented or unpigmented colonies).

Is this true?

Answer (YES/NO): NO